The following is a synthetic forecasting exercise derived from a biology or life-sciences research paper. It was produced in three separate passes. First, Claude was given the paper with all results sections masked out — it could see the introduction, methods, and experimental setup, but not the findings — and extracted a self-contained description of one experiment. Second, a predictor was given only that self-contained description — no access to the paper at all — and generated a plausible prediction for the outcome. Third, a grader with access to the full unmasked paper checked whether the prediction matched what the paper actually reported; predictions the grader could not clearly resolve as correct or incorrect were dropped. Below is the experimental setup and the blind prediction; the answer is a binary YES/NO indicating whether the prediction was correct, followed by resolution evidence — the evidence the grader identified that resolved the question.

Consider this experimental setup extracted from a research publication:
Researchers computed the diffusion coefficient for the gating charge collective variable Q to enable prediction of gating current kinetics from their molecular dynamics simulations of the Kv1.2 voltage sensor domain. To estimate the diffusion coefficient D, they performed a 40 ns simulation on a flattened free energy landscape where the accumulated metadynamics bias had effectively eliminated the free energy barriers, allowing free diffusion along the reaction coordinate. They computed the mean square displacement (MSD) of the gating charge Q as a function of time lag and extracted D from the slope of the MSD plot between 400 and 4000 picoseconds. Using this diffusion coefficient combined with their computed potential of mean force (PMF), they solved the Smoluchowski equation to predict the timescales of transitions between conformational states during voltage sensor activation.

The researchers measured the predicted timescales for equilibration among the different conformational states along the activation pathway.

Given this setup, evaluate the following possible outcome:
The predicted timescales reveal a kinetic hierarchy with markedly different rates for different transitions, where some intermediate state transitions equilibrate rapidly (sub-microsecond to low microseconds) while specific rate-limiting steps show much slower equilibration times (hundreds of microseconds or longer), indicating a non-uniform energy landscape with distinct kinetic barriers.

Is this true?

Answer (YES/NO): NO